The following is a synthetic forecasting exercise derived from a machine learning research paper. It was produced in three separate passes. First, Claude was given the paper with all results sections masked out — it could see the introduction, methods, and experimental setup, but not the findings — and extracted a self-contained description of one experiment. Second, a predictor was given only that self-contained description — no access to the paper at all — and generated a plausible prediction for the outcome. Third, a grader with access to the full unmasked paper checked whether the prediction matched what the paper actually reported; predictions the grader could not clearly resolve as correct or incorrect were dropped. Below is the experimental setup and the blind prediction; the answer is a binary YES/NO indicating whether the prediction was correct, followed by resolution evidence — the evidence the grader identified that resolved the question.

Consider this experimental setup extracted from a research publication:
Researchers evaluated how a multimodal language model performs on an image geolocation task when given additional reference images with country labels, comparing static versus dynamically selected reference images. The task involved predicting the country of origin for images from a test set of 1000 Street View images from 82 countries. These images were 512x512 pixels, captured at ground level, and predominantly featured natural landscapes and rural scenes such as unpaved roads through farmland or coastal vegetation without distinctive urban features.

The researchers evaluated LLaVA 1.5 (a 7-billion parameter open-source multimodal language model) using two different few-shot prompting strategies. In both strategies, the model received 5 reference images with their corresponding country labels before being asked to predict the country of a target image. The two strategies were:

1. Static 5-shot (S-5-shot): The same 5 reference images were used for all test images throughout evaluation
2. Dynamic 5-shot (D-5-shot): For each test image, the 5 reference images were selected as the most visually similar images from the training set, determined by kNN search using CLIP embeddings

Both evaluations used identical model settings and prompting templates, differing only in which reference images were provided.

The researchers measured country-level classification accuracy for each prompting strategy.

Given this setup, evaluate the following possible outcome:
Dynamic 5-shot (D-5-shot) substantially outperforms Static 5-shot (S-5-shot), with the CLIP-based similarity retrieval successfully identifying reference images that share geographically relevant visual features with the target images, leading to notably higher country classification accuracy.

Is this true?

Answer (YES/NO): YES